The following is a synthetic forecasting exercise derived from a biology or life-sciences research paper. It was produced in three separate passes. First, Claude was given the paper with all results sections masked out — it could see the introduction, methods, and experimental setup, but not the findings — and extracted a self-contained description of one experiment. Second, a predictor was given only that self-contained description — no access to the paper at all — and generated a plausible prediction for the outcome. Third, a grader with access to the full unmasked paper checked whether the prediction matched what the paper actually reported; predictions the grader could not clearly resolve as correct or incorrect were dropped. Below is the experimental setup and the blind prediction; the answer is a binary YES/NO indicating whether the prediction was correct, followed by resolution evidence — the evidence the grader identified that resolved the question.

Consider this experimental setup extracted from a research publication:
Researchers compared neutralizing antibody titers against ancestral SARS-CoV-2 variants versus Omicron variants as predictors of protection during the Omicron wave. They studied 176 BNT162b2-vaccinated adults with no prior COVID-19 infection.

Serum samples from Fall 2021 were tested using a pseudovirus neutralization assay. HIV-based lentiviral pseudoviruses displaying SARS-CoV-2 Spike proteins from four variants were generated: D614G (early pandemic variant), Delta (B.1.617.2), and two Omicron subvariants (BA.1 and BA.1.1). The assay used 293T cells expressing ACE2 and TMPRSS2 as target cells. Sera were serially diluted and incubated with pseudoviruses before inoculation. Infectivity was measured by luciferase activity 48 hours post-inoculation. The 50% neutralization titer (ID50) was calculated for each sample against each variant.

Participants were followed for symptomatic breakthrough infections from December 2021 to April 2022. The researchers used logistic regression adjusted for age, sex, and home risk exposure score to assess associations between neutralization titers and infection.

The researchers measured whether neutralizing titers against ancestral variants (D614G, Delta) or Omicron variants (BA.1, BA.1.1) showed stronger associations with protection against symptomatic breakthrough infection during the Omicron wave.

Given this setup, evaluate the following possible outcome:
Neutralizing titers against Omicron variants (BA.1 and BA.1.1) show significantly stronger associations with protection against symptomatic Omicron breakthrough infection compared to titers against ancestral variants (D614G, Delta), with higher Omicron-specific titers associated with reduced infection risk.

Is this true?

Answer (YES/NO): YES